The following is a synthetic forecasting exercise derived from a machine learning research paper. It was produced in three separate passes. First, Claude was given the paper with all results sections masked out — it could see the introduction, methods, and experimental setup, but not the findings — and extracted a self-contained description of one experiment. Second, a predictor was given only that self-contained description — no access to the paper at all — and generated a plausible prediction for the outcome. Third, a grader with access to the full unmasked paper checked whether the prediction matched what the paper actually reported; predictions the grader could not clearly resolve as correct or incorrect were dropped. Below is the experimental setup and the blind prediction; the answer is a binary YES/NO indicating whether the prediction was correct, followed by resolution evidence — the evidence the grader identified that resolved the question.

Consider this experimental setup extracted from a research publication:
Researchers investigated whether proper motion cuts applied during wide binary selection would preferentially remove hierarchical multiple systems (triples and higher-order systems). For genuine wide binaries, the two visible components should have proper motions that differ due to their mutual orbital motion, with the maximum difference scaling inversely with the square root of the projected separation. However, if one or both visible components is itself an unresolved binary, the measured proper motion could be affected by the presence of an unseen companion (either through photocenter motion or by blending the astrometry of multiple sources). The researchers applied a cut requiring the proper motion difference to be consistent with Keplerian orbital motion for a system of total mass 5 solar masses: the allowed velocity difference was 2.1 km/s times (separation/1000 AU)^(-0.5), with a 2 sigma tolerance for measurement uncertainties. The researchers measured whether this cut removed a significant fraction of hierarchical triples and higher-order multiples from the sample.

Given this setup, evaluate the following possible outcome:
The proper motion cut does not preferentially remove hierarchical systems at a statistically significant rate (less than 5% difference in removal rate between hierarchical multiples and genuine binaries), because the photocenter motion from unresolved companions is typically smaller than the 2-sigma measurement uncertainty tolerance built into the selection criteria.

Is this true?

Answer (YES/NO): NO